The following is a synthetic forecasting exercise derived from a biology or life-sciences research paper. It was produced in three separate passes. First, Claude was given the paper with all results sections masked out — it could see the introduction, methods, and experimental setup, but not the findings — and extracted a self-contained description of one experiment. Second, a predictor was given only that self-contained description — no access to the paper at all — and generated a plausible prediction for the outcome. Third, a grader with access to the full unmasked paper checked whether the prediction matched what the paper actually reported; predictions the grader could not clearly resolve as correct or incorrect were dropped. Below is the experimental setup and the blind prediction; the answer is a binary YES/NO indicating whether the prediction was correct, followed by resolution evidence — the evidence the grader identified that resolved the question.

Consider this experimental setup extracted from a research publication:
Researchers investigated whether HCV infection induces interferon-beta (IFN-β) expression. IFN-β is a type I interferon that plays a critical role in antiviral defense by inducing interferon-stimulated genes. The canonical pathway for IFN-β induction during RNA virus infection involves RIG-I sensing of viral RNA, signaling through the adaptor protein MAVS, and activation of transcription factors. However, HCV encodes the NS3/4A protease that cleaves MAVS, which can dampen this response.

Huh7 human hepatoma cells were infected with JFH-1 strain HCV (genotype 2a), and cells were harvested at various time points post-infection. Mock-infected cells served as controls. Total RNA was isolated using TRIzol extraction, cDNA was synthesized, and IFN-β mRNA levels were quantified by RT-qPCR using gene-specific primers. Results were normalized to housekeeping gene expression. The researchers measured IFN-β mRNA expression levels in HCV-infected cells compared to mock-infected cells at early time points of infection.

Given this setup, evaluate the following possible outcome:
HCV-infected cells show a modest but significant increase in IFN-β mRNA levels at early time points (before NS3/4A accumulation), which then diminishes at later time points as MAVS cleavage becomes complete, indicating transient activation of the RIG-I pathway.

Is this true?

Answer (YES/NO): NO